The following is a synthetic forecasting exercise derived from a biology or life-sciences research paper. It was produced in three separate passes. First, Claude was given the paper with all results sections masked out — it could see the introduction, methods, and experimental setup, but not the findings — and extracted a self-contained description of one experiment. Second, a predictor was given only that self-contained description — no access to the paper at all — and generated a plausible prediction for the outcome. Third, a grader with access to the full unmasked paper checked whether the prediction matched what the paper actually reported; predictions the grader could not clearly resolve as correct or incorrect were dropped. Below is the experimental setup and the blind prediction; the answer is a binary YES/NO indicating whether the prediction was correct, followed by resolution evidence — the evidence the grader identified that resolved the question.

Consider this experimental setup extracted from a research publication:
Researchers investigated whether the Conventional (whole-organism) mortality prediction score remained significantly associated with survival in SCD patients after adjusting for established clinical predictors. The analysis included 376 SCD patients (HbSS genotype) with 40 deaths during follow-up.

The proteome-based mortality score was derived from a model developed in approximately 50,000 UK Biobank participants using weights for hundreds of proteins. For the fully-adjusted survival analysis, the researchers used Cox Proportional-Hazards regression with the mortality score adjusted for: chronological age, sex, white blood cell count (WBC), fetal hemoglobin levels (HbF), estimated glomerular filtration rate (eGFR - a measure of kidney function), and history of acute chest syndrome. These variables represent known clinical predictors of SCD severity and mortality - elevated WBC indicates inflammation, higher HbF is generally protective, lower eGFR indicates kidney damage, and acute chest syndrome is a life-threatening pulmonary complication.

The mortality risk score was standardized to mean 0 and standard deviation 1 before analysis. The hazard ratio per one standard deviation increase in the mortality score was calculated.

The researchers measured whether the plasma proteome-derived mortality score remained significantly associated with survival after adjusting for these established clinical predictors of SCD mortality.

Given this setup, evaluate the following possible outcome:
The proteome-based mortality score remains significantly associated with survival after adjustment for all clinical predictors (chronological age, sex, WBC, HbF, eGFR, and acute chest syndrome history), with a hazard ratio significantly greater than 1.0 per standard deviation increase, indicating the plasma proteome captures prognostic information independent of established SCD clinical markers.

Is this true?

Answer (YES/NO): YES